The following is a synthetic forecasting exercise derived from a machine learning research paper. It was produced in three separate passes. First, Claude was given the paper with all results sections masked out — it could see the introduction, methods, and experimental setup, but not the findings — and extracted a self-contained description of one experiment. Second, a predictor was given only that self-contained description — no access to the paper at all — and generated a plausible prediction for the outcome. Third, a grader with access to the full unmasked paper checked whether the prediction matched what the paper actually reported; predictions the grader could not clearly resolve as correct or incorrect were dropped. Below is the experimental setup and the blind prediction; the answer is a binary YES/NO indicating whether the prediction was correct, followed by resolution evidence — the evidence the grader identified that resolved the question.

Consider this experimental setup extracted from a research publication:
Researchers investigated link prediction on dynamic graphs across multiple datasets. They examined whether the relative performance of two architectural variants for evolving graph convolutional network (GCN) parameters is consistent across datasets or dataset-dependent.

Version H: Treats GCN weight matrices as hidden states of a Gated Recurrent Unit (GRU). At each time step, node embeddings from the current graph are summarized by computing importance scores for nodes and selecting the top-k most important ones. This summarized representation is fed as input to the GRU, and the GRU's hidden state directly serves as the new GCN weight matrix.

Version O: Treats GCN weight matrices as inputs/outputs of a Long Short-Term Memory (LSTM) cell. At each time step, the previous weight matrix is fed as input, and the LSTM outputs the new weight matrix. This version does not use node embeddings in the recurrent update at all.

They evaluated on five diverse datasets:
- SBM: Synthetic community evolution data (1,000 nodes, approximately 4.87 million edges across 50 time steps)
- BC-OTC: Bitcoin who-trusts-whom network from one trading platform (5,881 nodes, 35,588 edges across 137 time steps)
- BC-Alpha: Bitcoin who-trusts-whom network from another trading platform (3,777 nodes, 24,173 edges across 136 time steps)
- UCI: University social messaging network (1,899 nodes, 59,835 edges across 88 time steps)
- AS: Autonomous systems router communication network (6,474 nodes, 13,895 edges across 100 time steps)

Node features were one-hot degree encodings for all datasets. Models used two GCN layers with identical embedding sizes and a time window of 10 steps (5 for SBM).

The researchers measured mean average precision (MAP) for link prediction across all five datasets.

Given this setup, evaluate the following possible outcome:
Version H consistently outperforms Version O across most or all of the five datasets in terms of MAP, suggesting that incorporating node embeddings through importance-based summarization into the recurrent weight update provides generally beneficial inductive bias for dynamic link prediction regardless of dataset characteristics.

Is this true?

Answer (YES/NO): NO